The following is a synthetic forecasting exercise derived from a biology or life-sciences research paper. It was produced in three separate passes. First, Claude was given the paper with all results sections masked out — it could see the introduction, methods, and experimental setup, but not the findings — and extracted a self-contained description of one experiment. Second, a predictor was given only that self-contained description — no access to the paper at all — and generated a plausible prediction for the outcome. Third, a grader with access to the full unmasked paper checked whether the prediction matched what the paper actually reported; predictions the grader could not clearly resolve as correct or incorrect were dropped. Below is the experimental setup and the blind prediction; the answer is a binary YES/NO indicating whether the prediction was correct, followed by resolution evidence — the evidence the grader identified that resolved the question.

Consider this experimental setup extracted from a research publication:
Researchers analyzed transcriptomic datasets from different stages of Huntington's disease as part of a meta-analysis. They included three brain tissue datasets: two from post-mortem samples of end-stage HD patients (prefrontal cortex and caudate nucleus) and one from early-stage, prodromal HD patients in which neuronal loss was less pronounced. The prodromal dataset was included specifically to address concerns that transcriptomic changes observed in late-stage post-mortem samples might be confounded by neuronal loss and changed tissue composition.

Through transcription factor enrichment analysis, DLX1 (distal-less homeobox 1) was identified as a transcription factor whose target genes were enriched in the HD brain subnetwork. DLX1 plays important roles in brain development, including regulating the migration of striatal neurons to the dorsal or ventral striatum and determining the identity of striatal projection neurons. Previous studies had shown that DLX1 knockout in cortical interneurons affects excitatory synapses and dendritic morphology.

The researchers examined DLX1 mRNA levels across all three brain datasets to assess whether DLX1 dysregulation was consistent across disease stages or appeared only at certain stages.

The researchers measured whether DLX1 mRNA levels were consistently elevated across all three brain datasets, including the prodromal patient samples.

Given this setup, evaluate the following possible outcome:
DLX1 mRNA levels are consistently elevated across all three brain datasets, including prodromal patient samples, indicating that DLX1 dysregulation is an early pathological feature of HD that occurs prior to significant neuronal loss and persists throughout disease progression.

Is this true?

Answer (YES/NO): NO